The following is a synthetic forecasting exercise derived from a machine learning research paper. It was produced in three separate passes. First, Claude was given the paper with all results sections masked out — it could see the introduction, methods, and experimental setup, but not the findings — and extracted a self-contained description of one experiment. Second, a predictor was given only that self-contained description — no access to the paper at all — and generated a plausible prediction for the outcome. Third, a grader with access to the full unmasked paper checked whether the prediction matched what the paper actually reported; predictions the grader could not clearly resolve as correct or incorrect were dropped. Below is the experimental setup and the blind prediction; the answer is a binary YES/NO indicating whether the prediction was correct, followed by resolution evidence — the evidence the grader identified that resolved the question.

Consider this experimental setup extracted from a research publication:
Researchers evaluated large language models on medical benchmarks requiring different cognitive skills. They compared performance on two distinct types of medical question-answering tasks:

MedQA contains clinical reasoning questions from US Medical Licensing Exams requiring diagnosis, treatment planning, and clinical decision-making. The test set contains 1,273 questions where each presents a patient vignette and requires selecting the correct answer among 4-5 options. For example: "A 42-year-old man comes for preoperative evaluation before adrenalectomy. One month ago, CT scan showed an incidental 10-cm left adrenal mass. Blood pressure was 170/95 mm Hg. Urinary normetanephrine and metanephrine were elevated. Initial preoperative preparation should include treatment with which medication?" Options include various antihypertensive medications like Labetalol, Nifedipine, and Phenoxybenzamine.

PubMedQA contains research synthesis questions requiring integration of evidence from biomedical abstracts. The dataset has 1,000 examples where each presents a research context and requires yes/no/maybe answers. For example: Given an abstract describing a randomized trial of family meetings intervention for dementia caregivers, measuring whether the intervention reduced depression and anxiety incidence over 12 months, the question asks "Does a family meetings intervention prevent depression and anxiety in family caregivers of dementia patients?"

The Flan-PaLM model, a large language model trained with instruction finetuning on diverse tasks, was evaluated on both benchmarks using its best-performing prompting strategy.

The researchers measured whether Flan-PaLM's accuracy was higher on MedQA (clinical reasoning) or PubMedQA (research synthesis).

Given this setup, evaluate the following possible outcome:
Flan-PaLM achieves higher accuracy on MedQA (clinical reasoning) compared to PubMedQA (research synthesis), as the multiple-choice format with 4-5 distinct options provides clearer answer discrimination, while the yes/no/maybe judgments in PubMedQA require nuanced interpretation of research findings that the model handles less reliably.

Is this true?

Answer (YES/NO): NO